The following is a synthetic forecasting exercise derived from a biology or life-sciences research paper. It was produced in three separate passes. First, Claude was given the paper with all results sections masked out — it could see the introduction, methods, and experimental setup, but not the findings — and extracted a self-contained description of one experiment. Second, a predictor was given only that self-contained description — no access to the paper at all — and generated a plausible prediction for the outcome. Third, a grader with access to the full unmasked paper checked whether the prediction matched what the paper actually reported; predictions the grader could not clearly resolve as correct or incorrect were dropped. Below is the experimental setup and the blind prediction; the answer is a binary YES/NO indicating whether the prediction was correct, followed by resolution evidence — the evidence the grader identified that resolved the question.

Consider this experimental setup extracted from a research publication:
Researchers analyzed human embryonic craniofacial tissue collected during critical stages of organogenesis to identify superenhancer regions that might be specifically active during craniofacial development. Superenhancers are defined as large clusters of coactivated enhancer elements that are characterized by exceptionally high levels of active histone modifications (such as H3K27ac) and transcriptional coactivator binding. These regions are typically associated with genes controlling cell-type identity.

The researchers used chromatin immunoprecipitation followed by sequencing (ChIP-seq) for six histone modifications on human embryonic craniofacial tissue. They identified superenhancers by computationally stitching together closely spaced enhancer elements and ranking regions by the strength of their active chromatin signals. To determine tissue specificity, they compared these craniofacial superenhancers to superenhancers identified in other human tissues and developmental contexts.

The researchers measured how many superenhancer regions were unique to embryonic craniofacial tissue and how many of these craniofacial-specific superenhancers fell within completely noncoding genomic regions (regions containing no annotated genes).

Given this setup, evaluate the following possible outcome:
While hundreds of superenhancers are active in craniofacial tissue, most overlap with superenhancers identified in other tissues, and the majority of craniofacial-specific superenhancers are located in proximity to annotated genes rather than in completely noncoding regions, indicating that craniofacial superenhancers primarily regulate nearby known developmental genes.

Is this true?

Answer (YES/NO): YES